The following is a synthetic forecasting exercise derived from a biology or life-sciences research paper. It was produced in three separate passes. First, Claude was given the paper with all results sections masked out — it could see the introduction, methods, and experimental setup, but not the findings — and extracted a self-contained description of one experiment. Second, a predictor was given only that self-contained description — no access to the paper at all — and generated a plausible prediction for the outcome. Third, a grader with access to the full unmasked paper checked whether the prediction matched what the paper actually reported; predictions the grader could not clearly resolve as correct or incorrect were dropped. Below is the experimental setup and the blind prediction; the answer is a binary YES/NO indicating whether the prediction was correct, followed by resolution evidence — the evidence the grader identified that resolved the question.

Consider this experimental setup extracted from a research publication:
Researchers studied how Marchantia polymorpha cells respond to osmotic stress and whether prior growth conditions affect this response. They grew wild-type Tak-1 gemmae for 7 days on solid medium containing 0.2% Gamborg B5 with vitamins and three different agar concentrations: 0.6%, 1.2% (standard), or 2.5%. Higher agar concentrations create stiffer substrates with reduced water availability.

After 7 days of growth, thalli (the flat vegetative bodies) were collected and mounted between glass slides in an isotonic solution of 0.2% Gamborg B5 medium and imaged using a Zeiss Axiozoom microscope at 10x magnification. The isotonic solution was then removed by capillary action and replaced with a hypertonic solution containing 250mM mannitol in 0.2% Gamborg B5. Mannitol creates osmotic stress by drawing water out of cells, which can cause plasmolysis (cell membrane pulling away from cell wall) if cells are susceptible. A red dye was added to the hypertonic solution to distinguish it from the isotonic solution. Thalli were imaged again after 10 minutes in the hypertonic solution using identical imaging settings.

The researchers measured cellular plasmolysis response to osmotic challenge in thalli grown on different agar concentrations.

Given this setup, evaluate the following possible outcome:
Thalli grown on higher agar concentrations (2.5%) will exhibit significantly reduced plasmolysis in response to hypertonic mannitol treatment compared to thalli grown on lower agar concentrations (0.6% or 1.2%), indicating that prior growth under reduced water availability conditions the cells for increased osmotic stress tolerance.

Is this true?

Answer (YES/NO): NO